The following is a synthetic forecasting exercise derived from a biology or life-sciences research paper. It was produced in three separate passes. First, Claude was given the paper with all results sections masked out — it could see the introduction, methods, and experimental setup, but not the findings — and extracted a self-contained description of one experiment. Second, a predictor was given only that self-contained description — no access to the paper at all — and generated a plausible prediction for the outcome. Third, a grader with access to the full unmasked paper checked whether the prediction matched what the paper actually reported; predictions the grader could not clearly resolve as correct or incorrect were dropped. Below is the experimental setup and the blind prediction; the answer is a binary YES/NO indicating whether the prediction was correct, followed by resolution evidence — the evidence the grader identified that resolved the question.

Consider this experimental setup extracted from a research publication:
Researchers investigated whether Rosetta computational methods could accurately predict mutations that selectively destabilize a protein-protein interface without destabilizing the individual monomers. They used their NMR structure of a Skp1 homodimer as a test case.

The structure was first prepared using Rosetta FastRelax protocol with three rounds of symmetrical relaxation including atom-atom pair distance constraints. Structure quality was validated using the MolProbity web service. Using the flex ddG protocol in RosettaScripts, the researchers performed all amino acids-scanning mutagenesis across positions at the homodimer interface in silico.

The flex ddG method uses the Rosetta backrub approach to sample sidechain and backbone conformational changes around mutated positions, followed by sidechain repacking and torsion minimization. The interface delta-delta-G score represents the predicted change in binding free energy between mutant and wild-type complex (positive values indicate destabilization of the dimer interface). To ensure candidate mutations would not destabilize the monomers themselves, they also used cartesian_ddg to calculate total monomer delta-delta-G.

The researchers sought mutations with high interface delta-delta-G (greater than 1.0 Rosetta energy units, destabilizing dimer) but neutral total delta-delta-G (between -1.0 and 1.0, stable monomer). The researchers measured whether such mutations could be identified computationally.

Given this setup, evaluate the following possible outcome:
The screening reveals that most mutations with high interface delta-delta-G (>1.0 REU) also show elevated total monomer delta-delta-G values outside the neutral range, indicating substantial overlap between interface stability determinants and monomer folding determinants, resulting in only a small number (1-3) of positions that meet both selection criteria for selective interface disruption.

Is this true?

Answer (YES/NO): NO